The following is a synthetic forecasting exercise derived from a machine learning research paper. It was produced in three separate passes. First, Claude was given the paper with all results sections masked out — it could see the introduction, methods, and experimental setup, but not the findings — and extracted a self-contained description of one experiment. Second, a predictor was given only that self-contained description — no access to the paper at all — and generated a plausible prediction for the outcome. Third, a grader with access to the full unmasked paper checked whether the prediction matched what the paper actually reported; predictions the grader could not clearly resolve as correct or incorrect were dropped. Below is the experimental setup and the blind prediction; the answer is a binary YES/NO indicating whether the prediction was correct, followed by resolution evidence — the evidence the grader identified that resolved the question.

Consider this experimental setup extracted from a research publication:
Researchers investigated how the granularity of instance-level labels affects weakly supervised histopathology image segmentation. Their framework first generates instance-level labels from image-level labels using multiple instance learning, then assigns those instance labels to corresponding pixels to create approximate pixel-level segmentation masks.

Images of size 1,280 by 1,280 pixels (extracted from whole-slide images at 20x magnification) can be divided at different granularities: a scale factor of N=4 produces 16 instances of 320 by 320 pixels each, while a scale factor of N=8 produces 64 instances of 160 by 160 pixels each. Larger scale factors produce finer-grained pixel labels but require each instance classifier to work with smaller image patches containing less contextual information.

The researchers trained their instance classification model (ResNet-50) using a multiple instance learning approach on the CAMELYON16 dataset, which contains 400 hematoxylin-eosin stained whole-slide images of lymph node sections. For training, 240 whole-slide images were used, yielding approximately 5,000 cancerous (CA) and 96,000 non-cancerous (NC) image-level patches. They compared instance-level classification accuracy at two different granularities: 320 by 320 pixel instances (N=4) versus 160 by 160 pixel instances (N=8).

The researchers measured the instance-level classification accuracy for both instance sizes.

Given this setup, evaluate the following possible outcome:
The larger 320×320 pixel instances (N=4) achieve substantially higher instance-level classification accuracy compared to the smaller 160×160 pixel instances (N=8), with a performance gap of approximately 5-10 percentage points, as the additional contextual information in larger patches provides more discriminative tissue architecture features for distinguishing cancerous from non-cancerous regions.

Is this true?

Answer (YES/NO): NO